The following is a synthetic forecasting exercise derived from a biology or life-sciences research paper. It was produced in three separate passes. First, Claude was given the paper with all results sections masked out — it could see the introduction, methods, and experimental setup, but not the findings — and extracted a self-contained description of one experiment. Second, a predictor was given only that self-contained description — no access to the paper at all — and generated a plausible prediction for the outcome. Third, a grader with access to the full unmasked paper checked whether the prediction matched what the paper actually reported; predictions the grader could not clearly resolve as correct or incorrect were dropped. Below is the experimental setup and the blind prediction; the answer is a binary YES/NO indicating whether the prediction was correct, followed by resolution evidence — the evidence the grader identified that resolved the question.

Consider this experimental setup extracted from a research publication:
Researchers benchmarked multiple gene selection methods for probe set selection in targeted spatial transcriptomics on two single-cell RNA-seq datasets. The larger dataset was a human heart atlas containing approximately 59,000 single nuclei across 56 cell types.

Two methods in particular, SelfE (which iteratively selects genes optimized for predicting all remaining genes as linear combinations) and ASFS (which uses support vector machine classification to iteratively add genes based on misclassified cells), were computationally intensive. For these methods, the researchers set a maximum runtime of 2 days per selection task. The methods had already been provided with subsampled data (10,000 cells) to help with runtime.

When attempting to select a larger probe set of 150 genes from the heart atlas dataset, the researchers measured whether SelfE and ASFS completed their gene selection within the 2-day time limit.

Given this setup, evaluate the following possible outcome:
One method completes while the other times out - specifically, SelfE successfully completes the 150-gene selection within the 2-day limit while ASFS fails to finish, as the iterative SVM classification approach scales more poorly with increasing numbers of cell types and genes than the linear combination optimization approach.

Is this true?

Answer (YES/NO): NO